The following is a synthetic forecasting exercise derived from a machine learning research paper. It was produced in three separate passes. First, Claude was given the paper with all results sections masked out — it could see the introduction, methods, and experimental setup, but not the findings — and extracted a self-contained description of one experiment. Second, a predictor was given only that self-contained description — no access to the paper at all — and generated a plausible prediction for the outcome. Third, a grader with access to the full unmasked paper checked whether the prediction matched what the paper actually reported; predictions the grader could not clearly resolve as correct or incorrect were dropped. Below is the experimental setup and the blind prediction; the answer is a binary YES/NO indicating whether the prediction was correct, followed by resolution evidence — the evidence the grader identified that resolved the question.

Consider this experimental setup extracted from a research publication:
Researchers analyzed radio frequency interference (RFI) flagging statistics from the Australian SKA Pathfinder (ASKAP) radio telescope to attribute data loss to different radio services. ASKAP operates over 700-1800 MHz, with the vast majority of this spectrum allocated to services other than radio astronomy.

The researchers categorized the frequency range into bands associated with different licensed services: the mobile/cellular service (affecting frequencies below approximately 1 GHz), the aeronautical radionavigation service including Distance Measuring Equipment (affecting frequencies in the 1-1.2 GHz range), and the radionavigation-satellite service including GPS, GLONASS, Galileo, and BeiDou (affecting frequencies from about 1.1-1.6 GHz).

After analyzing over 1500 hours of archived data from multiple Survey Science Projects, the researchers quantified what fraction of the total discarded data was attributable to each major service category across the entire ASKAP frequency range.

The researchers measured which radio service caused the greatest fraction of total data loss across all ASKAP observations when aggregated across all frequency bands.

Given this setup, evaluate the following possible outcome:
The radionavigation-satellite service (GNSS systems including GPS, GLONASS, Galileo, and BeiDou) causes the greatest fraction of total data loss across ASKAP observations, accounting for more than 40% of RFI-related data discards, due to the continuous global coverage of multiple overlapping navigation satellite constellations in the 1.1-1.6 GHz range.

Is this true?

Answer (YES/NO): YES